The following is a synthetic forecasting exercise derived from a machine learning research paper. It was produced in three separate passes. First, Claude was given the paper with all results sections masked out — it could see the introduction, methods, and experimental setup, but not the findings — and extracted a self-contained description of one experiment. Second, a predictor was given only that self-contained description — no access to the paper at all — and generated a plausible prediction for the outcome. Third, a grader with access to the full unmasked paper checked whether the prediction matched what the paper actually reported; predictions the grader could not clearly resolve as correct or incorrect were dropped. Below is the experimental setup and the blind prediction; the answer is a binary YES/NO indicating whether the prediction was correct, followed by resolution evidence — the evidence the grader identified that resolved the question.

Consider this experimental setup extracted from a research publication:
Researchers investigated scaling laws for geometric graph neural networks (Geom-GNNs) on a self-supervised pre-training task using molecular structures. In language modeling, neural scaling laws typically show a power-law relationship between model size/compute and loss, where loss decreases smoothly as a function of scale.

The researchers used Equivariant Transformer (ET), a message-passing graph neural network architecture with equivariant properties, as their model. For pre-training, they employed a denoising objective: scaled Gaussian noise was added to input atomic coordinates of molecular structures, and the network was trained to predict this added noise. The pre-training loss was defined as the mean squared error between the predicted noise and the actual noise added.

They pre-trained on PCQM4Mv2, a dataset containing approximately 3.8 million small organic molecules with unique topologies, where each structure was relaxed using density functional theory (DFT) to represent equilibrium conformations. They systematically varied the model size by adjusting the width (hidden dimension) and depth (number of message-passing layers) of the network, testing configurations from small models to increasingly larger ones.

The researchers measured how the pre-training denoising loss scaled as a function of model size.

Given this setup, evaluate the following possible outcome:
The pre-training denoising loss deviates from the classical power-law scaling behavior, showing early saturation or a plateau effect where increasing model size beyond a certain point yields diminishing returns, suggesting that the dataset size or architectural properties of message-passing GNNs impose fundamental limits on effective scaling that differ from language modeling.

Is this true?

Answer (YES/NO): YES